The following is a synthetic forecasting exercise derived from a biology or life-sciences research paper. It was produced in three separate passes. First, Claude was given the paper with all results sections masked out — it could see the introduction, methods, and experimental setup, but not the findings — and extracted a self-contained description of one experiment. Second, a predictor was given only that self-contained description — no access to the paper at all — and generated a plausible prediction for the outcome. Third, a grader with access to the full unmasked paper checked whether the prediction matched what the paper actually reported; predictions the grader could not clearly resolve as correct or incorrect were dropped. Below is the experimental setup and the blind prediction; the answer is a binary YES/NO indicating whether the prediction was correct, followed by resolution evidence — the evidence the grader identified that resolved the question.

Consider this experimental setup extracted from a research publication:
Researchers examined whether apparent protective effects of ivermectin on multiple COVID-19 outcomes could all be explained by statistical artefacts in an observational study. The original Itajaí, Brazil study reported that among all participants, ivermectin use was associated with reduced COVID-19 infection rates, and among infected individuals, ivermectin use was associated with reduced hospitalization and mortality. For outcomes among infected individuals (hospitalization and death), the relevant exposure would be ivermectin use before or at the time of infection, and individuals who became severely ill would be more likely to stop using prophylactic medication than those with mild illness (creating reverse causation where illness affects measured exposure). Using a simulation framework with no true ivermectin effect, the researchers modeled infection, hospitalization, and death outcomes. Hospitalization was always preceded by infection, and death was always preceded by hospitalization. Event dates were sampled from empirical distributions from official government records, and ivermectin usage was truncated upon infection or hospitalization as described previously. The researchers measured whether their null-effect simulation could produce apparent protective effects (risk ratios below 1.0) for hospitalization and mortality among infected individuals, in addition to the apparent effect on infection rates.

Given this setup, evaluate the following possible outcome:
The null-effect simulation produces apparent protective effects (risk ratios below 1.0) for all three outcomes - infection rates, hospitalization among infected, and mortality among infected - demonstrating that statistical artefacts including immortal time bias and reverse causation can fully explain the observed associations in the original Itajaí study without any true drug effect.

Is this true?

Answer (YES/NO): YES